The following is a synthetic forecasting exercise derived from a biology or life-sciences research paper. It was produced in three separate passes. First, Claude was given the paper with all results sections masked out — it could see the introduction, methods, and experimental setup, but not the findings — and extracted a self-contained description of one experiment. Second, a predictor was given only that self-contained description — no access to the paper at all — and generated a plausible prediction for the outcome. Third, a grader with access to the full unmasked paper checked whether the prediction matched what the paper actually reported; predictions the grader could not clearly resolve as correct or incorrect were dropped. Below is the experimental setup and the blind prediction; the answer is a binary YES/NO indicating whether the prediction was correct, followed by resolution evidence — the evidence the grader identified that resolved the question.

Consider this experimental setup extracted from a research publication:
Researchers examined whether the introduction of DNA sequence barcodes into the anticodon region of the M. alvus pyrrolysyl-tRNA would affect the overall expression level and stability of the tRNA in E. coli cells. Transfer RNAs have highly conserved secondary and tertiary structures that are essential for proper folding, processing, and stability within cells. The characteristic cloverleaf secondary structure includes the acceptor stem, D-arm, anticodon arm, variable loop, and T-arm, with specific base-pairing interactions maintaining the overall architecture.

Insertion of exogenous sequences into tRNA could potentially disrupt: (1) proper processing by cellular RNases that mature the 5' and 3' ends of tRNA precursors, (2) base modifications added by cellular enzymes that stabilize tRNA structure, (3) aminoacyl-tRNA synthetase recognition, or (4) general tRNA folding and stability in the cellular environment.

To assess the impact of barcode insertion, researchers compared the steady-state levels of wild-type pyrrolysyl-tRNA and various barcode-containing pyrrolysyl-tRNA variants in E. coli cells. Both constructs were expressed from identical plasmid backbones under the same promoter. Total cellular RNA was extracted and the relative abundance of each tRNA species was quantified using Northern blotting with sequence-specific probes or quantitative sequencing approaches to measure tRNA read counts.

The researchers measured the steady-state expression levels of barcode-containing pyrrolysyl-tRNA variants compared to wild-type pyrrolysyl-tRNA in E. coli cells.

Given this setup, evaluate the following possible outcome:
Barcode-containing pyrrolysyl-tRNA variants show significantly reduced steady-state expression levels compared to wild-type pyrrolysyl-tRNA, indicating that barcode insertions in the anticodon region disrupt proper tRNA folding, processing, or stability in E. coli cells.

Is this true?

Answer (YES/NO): NO